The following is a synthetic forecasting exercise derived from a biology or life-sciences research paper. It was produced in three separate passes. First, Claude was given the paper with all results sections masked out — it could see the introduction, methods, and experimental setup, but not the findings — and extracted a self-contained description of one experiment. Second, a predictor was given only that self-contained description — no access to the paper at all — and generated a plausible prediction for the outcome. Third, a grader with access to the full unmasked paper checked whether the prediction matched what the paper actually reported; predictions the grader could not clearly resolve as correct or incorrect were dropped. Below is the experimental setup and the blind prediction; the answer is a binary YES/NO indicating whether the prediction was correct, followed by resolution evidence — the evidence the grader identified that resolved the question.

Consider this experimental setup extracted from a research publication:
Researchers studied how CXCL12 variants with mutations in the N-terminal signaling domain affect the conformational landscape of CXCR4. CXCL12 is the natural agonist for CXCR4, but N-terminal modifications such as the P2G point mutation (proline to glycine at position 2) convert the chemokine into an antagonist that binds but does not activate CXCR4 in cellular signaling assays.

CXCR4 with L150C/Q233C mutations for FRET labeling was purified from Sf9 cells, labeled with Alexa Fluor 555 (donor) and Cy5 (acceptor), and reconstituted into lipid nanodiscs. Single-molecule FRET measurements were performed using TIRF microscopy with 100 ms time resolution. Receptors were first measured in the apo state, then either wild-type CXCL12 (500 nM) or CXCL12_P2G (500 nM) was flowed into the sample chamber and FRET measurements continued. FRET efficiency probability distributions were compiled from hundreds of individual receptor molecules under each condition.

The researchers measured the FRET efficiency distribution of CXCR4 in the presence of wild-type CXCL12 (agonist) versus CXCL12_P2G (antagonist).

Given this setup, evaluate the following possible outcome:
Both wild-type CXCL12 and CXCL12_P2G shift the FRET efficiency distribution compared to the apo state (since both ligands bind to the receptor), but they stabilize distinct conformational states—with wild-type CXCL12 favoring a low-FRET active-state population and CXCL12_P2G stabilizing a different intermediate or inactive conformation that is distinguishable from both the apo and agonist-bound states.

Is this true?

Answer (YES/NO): NO